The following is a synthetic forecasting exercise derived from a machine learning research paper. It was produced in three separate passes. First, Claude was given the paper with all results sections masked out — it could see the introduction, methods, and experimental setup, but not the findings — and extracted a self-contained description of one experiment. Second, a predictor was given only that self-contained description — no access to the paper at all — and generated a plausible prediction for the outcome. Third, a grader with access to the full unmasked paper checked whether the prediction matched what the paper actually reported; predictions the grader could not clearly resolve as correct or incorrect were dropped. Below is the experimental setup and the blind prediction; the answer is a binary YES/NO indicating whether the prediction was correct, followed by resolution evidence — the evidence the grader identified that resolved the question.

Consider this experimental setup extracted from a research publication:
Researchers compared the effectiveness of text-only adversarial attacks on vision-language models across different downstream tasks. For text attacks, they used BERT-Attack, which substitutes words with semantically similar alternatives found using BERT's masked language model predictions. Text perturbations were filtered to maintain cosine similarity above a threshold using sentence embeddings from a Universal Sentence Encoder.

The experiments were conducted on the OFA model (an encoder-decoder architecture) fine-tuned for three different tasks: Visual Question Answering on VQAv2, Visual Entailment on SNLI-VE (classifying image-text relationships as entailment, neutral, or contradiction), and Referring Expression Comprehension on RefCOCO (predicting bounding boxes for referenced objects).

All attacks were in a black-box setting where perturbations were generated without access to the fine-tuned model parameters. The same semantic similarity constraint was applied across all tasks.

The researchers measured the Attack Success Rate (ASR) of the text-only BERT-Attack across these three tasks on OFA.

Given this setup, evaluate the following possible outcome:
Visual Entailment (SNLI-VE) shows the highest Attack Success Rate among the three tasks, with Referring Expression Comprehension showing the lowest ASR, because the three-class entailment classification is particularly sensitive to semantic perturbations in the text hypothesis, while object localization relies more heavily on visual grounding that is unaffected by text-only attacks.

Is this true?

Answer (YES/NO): NO